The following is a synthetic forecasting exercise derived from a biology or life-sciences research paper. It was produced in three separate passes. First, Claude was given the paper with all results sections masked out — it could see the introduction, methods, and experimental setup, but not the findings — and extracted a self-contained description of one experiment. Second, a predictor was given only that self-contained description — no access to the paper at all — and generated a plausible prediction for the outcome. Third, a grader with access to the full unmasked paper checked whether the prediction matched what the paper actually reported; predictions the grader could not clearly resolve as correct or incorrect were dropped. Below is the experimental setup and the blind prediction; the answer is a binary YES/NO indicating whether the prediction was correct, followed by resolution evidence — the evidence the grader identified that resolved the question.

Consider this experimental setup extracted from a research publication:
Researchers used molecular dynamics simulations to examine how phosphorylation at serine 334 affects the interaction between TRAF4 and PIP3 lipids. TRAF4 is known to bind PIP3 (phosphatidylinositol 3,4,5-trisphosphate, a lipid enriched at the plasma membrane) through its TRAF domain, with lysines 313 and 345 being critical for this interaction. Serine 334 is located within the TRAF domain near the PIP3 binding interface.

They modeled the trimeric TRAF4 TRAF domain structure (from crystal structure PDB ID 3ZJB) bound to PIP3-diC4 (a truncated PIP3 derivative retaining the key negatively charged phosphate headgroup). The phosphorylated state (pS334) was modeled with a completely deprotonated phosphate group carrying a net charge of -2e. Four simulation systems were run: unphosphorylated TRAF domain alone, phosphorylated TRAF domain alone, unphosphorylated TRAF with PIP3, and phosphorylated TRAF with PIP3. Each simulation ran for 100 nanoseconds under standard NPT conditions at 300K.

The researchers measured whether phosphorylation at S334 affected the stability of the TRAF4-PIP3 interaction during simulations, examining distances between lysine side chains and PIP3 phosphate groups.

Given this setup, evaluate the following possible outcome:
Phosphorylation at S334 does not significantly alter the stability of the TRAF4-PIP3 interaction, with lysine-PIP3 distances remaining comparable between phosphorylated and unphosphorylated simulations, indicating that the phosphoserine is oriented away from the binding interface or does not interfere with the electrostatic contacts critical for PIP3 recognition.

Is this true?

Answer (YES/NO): NO